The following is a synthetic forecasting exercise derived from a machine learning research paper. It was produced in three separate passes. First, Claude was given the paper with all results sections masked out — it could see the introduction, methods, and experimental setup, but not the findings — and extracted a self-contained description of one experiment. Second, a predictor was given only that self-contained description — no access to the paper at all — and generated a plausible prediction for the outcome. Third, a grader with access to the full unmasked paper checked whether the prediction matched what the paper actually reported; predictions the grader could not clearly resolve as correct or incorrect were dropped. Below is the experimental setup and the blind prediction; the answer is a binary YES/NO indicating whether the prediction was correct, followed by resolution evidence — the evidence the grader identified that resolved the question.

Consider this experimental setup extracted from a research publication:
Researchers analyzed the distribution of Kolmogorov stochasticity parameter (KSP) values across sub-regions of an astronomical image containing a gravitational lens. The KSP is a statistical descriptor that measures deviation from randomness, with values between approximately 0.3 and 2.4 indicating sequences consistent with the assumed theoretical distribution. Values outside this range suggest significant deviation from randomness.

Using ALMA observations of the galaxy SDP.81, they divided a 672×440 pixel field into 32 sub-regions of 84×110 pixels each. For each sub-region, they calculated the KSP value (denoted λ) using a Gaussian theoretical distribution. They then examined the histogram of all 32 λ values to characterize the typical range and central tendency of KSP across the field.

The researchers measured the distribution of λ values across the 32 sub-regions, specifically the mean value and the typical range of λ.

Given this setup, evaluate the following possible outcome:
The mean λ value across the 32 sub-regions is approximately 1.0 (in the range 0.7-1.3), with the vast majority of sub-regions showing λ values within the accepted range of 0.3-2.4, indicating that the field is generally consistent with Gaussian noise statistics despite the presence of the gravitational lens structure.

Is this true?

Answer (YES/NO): NO